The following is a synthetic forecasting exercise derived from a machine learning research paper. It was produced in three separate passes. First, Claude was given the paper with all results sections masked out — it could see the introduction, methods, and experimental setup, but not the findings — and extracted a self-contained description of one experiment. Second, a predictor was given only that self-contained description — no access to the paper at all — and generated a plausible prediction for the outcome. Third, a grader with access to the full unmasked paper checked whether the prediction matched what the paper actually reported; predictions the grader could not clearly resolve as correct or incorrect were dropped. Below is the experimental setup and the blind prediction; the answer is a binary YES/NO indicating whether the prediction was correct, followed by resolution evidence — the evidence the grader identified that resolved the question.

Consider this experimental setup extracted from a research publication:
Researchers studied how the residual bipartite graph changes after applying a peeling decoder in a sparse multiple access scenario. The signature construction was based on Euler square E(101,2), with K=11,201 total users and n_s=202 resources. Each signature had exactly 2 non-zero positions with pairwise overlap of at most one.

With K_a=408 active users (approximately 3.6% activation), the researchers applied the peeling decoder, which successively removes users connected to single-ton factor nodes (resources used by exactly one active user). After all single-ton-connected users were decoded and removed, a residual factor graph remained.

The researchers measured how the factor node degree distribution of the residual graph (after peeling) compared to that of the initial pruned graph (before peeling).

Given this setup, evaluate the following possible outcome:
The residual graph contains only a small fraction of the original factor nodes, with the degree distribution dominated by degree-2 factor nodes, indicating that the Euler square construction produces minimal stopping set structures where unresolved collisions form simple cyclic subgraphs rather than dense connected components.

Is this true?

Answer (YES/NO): NO